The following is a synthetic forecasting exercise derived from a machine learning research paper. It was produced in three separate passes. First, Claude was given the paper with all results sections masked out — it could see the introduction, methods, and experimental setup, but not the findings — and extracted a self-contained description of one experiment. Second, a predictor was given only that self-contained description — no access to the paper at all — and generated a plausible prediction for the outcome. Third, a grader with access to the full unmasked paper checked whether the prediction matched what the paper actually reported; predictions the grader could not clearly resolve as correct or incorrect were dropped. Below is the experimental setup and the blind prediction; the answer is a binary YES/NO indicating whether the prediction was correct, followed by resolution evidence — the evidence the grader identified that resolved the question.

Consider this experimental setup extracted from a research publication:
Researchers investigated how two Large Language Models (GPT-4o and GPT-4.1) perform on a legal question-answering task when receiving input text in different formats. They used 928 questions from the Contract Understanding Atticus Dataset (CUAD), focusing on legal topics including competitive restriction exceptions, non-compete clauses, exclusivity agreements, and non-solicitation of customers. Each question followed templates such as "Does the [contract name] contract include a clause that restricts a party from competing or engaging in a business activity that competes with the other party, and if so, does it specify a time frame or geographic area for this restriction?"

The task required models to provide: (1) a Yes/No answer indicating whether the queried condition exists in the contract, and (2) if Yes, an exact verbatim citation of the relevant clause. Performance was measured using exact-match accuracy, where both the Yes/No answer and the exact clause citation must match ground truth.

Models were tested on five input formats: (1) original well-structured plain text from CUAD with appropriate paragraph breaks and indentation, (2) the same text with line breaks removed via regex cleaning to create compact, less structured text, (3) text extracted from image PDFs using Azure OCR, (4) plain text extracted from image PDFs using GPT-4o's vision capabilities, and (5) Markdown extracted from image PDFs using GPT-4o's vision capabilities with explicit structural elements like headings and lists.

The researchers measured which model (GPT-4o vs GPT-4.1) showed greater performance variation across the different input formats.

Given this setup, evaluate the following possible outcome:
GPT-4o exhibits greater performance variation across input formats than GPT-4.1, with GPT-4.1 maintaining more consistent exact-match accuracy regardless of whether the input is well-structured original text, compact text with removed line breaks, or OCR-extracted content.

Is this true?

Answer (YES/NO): NO